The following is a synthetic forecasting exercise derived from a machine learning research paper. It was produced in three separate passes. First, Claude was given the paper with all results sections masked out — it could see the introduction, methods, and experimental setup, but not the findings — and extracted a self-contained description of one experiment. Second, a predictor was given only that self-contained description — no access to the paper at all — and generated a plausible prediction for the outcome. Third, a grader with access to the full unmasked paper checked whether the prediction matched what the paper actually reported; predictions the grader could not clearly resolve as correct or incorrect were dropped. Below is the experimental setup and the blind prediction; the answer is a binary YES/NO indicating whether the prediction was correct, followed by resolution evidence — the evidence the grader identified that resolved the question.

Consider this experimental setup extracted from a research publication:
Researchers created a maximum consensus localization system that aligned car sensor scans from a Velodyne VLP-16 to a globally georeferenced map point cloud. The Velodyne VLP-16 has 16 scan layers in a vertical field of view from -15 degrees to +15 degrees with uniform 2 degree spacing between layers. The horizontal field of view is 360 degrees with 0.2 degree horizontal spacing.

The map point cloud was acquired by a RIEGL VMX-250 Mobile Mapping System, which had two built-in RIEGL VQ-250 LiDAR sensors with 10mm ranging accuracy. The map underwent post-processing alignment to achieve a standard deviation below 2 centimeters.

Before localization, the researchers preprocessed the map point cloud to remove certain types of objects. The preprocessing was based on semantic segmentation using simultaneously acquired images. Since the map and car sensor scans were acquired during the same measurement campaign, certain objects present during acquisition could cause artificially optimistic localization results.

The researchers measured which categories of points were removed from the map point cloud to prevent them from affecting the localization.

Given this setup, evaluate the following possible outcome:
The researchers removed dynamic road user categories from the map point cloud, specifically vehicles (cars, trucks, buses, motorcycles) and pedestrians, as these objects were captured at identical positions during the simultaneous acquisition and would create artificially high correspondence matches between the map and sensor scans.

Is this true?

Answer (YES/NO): NO